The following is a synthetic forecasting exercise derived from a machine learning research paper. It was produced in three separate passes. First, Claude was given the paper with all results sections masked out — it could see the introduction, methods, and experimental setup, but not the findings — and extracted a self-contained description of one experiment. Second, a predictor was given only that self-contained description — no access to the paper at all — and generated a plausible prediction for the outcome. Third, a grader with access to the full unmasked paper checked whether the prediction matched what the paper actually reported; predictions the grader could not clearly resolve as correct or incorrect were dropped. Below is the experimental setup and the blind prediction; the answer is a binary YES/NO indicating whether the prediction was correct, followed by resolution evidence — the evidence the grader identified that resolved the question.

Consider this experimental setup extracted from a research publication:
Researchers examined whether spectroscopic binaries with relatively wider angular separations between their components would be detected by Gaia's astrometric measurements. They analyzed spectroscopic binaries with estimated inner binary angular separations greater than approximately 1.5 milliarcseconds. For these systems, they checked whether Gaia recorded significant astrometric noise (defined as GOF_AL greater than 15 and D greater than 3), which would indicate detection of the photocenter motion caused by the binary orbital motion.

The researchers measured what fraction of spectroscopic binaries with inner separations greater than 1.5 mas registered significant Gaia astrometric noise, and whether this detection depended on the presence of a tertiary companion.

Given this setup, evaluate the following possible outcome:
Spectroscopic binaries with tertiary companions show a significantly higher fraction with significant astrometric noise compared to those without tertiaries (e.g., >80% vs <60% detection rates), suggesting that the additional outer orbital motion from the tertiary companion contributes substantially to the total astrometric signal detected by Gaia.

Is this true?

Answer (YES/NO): NO